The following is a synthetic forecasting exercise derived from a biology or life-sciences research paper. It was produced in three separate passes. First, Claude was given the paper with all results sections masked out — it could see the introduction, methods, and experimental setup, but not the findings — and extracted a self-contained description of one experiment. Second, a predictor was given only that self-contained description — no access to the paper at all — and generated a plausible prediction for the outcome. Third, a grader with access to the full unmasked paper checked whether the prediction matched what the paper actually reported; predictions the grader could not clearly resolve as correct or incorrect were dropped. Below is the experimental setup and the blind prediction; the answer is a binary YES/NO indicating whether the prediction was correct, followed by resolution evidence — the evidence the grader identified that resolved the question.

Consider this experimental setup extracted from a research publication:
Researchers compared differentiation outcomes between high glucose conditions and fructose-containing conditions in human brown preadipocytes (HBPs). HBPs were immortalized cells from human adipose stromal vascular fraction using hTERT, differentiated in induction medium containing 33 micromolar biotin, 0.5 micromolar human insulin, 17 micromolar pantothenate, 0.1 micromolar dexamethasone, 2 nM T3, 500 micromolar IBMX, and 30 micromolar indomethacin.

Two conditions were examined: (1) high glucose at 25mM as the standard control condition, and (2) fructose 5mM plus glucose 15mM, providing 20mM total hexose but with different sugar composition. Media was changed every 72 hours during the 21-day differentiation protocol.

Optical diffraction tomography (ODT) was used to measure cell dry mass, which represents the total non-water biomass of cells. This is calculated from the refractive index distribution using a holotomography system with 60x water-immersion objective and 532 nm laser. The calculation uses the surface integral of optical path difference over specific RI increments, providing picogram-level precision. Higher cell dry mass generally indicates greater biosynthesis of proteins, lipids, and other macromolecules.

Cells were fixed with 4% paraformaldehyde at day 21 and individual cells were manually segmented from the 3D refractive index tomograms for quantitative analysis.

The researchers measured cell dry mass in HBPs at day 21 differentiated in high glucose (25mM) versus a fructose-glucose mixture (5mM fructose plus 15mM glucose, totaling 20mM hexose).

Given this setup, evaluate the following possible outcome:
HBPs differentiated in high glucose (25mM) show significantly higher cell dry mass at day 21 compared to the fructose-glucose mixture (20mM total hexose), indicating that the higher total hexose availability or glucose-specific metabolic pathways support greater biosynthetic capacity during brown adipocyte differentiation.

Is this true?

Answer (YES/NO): NO